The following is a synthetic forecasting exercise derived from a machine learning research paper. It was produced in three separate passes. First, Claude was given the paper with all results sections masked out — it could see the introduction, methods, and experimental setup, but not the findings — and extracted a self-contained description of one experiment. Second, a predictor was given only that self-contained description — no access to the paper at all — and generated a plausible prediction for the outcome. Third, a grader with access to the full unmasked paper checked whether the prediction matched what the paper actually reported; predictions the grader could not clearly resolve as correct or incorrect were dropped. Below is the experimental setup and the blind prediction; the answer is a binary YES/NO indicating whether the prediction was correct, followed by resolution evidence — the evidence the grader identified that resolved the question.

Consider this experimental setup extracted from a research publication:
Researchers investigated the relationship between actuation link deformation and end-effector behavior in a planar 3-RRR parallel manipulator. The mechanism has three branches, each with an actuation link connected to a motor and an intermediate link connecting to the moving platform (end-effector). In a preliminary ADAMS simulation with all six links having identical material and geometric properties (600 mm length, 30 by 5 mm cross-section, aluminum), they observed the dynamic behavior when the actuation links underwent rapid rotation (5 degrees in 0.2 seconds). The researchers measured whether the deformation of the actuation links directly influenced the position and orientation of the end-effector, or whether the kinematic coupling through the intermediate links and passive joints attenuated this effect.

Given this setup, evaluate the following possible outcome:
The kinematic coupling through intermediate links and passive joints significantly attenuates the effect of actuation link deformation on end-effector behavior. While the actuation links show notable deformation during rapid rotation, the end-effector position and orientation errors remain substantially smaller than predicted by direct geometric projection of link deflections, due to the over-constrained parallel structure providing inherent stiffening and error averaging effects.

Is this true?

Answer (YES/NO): NO